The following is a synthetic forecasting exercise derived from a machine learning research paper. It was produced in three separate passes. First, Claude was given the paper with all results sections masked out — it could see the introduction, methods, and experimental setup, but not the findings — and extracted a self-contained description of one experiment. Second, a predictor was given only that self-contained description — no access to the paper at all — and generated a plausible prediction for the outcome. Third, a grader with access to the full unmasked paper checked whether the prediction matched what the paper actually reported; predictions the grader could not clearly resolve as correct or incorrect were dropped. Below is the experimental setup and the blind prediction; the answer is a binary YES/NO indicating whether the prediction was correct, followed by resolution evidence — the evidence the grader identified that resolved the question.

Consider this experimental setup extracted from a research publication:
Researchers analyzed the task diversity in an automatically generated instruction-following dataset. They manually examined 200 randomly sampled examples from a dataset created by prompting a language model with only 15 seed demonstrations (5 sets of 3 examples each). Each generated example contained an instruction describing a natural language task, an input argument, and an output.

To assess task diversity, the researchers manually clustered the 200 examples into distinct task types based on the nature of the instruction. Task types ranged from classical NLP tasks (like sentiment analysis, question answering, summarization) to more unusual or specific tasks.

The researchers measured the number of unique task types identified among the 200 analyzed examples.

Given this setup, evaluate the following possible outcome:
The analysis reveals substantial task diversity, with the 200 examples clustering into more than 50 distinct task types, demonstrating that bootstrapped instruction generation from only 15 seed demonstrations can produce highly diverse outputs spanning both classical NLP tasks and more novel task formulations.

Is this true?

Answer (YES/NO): YES